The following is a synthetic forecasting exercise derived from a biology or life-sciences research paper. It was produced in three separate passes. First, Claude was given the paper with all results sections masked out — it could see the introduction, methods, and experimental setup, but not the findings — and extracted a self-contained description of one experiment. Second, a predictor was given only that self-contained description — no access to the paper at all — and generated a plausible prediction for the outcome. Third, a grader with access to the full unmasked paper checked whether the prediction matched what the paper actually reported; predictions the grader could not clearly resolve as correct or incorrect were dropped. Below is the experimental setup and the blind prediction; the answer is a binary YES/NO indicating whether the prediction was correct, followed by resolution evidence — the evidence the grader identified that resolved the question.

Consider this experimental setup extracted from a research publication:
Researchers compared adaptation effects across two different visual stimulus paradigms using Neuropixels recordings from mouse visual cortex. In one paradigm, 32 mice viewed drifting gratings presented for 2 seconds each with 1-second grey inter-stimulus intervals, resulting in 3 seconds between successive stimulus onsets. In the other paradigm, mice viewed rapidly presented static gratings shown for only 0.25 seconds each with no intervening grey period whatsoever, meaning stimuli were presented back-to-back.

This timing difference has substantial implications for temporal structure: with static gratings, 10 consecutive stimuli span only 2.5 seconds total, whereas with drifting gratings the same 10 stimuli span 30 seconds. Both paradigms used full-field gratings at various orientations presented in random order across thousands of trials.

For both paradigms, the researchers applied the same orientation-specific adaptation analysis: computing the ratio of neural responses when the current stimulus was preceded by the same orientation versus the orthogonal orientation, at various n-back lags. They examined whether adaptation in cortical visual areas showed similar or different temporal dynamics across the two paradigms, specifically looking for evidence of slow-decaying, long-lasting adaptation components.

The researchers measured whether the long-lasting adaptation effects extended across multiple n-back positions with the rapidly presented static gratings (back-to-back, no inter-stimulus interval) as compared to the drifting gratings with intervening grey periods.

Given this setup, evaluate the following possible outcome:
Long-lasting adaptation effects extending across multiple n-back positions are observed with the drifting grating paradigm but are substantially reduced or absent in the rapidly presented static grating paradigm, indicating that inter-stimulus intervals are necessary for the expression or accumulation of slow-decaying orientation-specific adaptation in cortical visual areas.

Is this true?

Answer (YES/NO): NO